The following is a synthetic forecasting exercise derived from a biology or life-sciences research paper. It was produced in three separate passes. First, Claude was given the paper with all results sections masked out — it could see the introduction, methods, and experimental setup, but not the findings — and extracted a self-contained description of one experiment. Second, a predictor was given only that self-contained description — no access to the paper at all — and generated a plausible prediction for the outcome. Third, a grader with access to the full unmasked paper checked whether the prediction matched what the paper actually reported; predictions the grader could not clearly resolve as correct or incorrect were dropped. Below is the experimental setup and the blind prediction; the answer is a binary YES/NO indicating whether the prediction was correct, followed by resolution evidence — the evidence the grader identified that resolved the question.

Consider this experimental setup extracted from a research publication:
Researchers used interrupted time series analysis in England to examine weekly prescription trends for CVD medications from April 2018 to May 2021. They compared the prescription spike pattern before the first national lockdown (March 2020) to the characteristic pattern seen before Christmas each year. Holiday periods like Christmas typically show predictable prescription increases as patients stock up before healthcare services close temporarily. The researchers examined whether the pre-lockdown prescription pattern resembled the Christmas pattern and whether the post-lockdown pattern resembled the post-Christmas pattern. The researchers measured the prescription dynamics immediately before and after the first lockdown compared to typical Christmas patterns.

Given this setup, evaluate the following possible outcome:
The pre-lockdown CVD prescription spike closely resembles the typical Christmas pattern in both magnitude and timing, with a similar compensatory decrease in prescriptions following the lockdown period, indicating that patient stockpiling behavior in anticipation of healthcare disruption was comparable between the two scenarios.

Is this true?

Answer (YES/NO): NO